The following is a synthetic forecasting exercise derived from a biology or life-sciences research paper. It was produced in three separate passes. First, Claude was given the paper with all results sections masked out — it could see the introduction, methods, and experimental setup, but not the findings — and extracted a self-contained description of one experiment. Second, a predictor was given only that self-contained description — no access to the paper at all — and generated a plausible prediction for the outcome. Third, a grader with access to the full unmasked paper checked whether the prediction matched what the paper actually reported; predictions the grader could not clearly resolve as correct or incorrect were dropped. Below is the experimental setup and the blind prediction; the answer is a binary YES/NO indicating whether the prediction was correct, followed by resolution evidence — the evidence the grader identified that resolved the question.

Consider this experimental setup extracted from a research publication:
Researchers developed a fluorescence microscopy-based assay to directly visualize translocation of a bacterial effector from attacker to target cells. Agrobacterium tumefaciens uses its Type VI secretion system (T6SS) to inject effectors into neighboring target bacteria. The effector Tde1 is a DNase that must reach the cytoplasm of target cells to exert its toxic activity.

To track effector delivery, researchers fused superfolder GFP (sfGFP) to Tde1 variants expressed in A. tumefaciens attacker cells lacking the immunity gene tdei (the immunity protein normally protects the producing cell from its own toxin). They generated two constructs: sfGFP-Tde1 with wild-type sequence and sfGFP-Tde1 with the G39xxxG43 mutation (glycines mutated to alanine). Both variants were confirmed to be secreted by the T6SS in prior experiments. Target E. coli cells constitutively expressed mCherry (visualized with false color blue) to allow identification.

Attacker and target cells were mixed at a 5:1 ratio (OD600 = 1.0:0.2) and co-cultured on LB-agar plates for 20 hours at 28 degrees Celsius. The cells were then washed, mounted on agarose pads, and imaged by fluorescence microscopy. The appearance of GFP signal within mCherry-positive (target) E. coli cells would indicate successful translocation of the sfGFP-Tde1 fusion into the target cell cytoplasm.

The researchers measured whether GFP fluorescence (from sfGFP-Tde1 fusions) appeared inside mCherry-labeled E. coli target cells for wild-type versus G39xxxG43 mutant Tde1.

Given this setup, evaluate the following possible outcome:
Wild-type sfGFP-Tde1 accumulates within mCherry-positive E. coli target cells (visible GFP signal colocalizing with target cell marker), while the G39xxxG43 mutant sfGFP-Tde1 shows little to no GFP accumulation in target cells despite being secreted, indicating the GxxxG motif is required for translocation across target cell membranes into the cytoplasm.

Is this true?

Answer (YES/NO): YES